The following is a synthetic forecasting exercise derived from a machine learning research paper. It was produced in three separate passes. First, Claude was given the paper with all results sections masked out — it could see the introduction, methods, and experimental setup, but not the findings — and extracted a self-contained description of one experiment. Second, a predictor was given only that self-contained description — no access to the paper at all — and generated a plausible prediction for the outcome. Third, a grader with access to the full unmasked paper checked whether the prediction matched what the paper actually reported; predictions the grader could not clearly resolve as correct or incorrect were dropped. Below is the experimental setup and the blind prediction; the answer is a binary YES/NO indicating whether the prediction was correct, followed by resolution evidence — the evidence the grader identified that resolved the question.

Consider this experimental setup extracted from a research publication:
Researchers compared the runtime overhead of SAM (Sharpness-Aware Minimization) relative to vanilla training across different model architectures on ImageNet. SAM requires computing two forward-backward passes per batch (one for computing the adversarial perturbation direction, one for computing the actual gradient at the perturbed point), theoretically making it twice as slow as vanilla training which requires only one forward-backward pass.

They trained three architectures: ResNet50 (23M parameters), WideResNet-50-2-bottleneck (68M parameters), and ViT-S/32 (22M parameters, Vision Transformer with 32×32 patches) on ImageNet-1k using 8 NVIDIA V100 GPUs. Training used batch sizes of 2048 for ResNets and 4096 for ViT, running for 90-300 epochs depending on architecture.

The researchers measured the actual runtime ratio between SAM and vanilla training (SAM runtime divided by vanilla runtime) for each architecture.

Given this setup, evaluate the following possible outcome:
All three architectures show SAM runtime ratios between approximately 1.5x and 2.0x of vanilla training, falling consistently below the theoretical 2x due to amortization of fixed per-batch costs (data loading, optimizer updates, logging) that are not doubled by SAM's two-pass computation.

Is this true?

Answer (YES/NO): NO